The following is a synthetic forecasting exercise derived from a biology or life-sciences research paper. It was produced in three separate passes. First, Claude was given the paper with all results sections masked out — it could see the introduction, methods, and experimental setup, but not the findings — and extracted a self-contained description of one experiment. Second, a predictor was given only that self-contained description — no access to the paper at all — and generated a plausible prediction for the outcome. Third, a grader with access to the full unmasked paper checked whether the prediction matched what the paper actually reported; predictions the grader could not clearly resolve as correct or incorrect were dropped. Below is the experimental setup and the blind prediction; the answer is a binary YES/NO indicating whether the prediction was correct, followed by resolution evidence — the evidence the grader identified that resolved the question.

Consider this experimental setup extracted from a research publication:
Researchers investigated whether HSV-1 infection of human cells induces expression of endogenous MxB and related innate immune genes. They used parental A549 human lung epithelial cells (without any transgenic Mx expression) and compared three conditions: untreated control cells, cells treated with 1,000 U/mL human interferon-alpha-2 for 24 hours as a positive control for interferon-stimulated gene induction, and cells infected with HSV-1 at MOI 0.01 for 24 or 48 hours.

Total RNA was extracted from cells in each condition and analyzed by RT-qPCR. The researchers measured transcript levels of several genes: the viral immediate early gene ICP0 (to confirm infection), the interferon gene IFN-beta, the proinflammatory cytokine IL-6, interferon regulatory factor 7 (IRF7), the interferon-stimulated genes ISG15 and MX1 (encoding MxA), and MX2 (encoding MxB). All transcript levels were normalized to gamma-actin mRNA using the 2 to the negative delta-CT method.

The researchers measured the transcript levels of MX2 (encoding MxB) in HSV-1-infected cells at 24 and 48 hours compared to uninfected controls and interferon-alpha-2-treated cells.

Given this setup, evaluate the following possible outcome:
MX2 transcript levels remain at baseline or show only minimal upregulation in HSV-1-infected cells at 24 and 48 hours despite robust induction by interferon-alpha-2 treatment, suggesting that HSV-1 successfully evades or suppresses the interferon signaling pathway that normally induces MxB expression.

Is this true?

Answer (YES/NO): YES